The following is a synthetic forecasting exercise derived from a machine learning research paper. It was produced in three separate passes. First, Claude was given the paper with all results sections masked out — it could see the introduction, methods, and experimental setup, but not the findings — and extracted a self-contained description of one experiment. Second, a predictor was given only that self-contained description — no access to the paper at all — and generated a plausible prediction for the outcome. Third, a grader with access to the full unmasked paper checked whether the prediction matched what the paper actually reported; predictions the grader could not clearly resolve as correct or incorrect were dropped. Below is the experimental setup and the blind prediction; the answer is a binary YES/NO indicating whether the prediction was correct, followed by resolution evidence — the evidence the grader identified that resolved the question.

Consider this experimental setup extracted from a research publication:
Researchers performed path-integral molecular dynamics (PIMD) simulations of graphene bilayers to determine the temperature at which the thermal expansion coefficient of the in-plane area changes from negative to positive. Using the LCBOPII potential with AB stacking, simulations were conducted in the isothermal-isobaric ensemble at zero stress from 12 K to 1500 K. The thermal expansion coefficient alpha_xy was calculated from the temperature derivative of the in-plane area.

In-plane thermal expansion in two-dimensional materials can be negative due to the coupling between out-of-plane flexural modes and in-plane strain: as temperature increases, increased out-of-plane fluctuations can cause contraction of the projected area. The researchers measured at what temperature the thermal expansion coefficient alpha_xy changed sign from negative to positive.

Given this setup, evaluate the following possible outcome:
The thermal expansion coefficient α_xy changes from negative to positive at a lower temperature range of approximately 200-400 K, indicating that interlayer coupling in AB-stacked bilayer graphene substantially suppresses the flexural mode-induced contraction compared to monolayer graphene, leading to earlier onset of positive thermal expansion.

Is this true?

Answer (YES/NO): NO